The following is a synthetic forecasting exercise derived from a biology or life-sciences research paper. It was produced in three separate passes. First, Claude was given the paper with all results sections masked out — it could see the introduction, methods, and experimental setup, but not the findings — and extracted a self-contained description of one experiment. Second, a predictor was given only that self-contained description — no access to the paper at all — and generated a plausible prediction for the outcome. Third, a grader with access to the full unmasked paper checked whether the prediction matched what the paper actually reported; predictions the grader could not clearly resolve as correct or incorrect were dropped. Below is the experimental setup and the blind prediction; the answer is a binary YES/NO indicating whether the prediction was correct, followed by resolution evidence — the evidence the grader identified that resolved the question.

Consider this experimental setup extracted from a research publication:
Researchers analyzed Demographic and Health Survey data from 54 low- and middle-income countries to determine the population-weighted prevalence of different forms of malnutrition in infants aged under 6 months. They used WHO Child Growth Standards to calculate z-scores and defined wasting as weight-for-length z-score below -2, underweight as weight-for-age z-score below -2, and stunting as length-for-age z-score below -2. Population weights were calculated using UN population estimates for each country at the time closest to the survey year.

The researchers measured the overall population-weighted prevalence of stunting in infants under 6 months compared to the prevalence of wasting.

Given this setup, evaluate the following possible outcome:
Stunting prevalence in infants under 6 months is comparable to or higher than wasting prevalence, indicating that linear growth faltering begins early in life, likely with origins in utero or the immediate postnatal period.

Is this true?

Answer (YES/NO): NO